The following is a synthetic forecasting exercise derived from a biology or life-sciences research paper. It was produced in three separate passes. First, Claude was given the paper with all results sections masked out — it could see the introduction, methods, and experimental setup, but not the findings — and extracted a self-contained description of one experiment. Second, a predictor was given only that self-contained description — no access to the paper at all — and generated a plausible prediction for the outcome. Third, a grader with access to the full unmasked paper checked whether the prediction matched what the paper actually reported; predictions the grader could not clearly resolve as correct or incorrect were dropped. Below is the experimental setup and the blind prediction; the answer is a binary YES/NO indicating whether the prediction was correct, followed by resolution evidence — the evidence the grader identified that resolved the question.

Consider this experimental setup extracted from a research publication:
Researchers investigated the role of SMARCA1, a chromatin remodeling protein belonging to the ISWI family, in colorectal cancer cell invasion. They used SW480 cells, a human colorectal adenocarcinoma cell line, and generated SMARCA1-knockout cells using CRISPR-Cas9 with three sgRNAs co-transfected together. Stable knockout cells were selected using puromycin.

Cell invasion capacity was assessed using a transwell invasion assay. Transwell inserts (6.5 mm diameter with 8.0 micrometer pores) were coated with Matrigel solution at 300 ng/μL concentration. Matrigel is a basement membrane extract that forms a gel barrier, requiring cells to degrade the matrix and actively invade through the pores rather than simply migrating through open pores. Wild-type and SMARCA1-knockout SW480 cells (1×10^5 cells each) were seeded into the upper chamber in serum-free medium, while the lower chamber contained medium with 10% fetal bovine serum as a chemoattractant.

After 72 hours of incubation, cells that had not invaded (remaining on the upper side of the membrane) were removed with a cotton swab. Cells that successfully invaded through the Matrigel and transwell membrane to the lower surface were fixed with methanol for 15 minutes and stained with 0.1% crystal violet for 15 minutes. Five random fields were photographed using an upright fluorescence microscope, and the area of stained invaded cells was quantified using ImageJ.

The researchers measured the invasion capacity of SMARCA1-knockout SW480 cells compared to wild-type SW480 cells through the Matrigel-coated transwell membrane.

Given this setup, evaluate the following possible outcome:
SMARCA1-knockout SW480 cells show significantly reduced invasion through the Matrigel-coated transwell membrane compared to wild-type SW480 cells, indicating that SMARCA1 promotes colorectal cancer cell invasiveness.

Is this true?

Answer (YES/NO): NO